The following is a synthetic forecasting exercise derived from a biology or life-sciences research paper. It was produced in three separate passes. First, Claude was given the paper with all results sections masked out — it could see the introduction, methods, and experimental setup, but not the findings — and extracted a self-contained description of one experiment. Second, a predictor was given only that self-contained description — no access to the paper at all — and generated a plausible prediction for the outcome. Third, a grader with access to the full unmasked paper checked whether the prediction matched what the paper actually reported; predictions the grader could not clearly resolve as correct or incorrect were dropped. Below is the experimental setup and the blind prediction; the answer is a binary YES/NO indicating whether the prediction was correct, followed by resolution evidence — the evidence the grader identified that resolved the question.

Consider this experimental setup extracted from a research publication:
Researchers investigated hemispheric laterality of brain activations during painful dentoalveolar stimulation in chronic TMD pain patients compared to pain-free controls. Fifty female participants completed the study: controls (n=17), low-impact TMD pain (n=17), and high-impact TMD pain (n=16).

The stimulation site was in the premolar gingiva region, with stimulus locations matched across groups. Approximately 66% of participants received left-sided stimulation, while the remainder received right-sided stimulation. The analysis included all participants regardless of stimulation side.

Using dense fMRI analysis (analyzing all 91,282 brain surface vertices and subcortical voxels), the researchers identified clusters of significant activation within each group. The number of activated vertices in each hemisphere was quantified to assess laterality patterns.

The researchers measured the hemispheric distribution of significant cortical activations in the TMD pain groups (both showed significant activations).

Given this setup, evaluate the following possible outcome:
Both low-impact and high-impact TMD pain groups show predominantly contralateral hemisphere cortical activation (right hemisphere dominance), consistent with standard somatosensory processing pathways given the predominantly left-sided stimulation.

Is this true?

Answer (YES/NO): YES